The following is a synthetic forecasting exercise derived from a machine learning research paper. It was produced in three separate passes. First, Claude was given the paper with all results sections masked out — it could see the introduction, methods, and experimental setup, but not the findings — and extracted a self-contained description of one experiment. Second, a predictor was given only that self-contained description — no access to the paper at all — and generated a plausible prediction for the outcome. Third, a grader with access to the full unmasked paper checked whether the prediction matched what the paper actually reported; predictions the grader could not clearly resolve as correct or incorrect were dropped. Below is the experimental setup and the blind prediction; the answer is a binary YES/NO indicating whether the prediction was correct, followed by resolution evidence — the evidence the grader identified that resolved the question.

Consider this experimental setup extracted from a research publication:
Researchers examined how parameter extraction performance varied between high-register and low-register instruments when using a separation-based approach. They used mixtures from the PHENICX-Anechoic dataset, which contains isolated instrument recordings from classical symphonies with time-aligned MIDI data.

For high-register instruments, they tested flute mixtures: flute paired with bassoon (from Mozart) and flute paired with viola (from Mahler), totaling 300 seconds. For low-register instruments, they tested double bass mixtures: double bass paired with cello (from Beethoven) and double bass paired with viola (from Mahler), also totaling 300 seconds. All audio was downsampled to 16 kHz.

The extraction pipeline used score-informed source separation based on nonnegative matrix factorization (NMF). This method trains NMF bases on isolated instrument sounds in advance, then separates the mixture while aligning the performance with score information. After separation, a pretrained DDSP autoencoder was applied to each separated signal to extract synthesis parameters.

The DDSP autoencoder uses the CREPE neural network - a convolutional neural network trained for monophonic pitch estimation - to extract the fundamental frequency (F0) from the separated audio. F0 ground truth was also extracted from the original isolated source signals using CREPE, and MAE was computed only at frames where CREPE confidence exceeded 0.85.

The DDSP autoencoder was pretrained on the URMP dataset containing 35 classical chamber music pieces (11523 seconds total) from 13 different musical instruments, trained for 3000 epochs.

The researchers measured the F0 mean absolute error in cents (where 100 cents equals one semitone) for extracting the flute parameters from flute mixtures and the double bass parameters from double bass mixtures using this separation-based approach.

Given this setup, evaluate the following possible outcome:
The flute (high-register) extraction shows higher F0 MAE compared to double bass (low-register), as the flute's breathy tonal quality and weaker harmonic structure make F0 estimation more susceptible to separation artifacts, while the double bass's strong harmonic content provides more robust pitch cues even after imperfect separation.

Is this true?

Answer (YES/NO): NO